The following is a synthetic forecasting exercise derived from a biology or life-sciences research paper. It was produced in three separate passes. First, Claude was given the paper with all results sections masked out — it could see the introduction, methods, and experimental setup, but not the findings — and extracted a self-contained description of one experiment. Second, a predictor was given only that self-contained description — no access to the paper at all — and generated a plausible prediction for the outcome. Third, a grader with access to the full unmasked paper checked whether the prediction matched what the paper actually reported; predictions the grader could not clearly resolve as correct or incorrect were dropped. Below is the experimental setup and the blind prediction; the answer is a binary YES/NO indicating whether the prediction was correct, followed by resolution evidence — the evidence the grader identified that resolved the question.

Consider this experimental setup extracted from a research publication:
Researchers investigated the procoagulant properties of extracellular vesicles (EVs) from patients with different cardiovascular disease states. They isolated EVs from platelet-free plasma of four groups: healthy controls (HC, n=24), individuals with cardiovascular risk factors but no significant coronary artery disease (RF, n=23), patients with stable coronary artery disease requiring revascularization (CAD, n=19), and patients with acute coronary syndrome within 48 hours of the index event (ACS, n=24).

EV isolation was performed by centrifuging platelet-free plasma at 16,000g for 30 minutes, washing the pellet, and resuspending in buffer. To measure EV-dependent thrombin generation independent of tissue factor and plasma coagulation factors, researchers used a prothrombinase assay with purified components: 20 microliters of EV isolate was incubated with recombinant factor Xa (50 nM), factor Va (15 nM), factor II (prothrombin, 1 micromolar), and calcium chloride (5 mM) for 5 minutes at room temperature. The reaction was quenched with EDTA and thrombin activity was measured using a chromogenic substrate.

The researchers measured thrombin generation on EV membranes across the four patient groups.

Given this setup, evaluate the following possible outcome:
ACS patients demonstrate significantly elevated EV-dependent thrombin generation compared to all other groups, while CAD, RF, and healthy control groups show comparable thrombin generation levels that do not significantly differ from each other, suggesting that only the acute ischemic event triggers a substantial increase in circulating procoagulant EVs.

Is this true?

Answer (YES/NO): NO